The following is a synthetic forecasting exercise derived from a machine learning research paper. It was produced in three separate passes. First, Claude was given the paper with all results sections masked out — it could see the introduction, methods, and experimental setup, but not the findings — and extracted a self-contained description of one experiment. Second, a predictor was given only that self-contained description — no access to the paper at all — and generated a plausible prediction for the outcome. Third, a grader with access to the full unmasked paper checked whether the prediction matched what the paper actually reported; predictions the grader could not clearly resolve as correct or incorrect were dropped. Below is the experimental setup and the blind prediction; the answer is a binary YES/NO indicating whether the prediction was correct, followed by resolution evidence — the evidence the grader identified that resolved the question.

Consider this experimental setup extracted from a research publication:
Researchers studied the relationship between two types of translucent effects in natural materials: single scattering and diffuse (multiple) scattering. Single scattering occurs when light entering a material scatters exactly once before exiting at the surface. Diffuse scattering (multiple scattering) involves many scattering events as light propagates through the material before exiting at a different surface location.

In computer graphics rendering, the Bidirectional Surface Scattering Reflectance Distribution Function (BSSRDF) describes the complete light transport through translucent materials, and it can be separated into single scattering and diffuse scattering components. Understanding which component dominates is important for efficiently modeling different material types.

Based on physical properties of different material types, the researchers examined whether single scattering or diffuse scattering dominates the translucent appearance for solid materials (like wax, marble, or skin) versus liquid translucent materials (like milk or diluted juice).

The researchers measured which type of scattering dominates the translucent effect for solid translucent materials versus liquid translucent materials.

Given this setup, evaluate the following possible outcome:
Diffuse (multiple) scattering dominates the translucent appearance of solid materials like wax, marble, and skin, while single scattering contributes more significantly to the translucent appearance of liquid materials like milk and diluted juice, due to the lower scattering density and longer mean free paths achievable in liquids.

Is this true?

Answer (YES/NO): YES